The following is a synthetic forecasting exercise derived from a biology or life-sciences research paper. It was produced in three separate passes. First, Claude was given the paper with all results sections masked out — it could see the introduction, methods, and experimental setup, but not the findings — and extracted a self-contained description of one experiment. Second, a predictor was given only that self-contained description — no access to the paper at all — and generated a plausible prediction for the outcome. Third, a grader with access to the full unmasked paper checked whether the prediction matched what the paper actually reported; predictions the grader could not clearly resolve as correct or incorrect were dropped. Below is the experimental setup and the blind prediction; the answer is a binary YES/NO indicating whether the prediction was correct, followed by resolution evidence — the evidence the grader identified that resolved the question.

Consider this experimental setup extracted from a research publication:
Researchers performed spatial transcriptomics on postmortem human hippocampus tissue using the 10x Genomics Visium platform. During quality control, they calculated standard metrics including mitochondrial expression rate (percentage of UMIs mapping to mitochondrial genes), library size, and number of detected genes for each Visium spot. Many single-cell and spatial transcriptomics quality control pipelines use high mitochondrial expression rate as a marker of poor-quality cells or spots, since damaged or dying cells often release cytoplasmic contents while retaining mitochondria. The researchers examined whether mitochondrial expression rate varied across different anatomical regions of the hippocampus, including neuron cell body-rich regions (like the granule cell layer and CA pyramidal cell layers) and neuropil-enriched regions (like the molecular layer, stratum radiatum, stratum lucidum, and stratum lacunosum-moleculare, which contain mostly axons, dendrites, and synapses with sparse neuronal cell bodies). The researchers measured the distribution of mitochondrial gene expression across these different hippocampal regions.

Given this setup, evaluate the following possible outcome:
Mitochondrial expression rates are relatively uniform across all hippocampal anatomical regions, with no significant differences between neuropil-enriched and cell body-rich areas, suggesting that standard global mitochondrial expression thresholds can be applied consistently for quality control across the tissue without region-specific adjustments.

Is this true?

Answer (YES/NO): NO